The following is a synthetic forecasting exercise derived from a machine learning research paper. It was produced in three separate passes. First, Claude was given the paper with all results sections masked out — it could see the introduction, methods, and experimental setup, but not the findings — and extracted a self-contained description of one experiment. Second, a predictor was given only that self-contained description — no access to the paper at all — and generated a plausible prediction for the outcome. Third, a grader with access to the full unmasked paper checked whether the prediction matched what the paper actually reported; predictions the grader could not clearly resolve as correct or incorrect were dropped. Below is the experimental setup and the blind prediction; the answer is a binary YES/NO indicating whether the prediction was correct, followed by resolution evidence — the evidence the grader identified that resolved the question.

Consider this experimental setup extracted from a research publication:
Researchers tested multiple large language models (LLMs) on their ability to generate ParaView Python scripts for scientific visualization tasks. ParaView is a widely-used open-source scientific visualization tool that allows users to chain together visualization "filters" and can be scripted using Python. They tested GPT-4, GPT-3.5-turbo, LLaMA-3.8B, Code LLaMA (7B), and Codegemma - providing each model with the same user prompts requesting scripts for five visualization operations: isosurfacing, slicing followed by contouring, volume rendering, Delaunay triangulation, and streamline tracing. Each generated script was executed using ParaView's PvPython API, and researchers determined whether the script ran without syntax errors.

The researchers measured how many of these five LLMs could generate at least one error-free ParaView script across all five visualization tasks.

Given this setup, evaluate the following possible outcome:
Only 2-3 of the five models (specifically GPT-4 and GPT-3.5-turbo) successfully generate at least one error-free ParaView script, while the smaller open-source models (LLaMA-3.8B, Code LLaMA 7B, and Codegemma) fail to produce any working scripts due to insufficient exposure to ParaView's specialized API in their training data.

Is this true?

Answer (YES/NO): NO